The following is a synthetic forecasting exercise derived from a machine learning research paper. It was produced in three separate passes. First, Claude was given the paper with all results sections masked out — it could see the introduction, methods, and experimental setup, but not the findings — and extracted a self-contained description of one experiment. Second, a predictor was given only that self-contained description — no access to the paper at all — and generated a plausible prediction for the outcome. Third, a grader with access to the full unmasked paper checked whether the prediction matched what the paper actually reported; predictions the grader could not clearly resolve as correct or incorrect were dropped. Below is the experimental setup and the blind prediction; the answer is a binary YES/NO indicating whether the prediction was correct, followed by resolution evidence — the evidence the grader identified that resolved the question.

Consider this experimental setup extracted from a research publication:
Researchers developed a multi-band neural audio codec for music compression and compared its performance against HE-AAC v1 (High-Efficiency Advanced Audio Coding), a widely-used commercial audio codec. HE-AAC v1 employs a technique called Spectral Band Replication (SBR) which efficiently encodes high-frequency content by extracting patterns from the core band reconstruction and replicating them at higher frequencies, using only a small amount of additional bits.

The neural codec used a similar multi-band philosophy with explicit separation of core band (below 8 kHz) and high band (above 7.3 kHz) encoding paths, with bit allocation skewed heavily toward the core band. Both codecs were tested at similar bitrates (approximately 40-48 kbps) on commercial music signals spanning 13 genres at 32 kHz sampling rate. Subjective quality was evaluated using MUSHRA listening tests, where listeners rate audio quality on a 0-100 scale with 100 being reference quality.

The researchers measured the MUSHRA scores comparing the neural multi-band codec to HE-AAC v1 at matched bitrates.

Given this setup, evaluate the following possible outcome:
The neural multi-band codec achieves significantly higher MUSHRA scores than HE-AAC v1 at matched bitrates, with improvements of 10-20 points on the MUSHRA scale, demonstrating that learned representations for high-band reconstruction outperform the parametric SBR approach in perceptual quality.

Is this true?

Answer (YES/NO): NO